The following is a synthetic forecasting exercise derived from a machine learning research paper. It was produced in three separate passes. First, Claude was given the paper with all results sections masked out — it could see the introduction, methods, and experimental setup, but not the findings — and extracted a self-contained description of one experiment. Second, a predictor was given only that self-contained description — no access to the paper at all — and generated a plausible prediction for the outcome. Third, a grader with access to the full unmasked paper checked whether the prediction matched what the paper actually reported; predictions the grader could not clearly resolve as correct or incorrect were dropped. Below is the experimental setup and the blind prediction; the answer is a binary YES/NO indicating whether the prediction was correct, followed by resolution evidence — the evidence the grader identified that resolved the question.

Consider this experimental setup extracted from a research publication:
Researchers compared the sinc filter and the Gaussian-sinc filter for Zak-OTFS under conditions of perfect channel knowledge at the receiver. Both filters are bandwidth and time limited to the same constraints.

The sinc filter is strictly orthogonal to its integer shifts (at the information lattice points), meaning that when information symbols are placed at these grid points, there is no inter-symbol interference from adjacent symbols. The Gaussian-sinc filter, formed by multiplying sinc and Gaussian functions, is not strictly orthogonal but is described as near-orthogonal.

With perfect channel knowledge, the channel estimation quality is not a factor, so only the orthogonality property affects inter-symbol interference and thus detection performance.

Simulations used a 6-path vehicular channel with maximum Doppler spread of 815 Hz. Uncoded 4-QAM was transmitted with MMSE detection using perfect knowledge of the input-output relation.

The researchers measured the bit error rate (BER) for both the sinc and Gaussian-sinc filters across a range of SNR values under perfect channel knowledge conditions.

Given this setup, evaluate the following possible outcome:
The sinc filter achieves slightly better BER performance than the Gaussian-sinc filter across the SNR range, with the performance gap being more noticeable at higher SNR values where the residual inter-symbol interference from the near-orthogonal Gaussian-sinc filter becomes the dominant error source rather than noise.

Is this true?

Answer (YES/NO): NO